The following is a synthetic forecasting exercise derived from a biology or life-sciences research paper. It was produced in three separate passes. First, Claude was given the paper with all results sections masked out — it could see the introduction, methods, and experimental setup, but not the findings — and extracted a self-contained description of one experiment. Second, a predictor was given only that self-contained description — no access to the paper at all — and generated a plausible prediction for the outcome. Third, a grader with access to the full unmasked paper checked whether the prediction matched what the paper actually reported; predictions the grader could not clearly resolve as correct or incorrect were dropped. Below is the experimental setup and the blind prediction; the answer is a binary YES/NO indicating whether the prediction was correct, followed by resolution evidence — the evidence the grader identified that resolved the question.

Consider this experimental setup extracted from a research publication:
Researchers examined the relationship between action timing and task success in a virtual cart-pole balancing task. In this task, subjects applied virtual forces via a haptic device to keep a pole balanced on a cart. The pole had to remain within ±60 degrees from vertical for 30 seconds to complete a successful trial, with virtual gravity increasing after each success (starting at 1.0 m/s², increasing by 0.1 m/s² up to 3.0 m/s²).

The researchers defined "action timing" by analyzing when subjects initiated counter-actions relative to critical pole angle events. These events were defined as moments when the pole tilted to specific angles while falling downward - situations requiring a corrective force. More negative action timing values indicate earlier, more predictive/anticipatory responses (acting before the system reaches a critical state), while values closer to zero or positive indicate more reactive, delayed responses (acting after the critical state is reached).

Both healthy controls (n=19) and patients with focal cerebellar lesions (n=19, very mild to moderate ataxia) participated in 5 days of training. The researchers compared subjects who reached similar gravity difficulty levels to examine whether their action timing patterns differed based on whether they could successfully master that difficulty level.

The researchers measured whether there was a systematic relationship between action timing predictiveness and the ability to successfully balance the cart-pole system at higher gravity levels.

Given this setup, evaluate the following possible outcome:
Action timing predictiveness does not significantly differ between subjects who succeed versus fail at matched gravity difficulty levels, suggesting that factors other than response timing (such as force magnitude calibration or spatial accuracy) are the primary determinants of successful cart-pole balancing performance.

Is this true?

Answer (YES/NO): NO